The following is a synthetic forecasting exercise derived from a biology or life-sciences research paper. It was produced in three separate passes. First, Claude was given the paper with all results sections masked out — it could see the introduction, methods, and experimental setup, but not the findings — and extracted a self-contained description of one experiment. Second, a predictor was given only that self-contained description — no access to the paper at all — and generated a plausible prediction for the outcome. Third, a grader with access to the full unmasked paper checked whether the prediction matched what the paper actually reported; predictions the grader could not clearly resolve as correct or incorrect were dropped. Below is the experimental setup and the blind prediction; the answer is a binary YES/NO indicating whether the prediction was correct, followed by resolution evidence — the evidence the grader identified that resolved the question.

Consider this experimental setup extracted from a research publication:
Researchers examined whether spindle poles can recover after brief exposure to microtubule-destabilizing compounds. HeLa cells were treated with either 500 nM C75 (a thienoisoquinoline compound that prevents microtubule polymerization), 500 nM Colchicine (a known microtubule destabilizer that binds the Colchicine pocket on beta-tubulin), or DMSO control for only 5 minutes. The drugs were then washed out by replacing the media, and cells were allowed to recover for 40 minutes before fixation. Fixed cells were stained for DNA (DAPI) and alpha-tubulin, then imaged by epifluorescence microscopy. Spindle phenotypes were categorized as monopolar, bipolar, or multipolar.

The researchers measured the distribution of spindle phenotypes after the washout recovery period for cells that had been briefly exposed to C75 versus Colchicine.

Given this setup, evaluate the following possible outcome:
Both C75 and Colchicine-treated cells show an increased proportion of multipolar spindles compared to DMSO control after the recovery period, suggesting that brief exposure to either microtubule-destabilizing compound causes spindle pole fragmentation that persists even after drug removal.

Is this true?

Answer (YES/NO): NO